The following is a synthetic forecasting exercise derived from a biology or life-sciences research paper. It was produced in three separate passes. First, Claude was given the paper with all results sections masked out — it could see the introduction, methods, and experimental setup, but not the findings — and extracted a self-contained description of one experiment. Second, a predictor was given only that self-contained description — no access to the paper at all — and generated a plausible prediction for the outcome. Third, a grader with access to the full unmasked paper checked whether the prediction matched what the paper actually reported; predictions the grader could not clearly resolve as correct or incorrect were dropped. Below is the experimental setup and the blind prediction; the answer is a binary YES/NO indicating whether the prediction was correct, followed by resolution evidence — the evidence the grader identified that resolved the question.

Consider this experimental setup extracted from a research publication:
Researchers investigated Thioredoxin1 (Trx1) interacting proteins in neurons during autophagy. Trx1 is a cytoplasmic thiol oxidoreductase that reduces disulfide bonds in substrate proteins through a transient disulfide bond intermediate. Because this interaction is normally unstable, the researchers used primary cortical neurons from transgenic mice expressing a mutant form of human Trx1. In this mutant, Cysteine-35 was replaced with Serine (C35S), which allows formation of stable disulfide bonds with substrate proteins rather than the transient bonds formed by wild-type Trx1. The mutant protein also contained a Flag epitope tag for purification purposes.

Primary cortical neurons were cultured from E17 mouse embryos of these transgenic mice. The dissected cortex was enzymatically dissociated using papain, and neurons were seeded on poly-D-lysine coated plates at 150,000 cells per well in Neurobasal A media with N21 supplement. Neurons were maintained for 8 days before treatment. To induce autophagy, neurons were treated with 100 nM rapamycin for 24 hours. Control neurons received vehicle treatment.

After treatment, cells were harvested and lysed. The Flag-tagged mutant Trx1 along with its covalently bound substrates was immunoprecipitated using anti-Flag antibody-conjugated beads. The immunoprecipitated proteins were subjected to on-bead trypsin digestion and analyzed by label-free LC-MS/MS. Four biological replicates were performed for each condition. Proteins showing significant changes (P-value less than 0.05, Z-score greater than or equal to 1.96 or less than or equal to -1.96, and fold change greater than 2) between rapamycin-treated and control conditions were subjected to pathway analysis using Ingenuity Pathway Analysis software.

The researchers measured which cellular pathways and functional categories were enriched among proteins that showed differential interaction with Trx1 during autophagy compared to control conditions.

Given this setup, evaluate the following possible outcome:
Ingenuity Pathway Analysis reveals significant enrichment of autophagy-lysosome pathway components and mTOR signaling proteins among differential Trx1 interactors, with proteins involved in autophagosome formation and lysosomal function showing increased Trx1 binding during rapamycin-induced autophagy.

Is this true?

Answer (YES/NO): NO